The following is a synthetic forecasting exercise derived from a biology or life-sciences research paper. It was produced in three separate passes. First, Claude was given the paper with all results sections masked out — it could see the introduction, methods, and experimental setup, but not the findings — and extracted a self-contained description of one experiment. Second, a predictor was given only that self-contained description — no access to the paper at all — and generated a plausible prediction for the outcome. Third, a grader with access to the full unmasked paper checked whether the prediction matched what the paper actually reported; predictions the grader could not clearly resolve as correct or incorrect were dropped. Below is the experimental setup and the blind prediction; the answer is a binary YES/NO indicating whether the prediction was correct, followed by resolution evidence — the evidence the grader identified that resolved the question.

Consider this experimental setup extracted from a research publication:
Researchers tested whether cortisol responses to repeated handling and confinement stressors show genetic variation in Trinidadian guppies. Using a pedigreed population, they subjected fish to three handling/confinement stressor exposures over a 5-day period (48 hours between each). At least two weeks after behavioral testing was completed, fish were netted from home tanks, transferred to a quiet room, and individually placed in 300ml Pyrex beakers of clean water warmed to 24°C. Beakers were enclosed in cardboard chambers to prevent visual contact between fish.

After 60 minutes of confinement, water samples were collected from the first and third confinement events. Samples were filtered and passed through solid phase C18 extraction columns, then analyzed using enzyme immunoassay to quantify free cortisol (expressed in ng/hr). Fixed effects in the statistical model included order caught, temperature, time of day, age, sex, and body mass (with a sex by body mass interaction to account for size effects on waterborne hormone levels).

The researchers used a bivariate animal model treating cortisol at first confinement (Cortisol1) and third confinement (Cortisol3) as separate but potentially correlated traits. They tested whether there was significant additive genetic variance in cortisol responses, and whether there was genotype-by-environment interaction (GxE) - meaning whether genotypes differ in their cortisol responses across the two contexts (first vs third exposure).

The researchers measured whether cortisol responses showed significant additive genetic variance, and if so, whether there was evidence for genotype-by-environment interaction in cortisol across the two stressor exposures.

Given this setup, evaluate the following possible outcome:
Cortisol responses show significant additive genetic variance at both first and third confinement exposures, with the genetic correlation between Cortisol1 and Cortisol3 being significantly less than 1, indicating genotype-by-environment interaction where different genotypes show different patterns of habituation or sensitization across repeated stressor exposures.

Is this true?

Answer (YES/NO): NO